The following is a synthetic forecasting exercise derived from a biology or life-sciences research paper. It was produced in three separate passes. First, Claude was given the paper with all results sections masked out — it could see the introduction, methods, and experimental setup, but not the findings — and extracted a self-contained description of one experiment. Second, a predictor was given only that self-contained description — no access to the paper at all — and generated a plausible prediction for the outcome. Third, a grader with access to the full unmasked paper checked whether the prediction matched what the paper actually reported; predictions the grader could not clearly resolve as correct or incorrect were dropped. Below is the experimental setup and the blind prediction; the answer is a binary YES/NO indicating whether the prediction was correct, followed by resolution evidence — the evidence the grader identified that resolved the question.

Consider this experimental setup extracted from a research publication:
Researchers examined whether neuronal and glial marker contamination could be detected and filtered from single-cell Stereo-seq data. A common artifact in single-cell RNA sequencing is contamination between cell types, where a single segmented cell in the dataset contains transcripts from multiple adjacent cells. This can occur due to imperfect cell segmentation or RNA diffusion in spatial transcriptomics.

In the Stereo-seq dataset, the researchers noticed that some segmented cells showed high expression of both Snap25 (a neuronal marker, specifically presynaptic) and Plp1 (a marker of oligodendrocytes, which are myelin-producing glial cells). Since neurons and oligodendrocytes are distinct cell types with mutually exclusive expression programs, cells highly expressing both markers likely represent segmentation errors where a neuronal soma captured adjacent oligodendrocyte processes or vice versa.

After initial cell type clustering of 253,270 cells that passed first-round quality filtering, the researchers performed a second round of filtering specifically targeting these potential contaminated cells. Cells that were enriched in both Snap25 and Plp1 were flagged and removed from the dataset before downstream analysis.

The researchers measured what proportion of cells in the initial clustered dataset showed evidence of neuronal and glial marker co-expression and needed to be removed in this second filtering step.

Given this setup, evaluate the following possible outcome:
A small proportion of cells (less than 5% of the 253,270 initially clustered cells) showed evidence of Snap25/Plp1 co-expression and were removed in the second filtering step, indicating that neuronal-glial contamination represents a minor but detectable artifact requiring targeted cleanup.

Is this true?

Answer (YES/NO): NO